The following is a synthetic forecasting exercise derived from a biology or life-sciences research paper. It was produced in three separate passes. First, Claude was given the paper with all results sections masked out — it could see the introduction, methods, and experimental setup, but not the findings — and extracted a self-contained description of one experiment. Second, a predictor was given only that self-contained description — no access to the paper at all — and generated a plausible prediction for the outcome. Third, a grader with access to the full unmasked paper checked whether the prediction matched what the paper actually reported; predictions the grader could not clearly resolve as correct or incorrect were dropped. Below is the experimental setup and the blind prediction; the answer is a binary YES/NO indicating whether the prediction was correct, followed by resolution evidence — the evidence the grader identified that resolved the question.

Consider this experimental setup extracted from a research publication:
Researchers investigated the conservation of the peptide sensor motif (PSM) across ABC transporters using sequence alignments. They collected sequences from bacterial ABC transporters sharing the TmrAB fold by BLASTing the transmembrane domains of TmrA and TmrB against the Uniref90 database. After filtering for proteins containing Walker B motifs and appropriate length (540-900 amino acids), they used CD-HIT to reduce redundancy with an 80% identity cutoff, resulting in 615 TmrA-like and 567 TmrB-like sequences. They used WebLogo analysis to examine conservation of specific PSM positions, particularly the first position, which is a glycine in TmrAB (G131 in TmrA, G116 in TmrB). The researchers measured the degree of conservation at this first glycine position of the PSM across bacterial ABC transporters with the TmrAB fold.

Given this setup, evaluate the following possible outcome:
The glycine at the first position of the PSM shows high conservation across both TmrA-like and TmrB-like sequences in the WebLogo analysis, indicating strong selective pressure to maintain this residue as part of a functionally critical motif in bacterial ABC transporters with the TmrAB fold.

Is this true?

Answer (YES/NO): YES